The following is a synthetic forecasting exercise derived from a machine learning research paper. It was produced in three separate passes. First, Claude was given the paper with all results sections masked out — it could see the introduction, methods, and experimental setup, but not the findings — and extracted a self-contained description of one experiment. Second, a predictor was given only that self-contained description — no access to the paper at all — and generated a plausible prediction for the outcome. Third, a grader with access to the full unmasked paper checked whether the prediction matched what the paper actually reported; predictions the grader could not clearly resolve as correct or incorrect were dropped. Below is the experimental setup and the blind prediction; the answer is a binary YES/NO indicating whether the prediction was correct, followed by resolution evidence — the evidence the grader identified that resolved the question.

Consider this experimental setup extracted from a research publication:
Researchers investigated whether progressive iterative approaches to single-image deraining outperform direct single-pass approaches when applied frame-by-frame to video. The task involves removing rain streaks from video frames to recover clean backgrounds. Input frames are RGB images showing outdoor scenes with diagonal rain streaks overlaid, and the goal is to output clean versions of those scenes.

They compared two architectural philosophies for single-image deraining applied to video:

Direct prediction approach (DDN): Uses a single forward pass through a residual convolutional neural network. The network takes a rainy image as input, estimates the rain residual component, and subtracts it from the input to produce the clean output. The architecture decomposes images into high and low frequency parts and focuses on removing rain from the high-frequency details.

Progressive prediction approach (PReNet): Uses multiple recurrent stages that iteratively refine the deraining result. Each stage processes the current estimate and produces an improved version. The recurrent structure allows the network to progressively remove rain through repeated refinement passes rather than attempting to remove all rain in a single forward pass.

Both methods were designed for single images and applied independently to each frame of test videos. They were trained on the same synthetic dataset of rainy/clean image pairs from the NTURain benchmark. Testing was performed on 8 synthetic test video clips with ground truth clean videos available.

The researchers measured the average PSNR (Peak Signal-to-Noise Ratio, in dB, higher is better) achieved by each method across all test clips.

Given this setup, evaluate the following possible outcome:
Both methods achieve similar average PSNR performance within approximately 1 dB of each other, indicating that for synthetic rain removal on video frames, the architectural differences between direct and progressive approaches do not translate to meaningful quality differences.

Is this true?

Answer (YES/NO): YES